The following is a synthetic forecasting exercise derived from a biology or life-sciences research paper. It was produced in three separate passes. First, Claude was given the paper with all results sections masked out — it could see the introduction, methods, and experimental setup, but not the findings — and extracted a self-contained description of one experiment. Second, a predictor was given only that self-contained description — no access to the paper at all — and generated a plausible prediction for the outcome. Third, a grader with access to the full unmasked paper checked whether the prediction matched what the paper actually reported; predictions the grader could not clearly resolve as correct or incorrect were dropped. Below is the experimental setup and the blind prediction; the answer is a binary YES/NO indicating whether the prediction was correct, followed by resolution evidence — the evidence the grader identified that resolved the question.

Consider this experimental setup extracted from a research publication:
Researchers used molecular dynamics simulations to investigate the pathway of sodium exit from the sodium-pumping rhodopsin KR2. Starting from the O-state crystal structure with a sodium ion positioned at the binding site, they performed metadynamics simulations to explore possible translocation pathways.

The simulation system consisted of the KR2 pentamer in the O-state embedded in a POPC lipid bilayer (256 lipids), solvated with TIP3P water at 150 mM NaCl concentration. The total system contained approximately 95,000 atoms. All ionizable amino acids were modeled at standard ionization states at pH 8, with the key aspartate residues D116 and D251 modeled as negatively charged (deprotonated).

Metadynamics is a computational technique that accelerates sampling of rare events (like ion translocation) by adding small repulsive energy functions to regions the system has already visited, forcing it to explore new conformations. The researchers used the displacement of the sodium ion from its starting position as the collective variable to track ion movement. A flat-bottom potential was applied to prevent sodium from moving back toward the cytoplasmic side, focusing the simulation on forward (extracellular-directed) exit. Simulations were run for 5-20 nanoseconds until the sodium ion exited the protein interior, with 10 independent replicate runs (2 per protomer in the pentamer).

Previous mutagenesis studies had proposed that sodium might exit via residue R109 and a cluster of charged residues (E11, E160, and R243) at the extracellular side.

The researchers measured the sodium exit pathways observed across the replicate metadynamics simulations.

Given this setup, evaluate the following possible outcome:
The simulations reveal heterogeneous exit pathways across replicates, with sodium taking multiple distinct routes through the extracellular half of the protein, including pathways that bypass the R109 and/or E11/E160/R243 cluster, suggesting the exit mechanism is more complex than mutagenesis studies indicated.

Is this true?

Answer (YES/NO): YES